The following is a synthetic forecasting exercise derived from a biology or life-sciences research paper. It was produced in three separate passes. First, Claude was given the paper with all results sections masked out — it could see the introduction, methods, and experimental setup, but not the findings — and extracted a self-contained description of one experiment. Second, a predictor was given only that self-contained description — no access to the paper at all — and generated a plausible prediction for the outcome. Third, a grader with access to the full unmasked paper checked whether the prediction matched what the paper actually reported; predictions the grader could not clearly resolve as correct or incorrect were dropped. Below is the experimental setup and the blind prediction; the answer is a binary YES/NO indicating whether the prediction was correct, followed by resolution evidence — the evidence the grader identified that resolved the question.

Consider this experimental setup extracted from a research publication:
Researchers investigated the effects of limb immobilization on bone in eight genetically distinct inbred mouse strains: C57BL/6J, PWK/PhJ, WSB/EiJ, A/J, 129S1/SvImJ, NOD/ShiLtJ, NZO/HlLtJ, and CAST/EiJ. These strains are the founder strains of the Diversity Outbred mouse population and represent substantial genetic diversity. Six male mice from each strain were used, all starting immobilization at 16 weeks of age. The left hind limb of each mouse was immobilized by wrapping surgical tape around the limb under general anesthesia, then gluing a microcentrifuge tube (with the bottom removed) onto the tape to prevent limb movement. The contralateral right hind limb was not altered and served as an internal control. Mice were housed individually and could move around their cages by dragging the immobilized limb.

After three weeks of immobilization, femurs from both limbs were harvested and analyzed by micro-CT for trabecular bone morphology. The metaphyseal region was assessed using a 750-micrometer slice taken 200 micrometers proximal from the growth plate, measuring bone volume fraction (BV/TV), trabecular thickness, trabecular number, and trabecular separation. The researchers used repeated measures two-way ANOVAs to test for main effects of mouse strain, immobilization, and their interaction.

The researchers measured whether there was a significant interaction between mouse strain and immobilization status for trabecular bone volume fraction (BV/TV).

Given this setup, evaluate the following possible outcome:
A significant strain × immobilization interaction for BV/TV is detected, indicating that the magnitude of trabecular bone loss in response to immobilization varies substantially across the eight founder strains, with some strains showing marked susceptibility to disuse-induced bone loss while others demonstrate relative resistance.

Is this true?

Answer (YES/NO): NO